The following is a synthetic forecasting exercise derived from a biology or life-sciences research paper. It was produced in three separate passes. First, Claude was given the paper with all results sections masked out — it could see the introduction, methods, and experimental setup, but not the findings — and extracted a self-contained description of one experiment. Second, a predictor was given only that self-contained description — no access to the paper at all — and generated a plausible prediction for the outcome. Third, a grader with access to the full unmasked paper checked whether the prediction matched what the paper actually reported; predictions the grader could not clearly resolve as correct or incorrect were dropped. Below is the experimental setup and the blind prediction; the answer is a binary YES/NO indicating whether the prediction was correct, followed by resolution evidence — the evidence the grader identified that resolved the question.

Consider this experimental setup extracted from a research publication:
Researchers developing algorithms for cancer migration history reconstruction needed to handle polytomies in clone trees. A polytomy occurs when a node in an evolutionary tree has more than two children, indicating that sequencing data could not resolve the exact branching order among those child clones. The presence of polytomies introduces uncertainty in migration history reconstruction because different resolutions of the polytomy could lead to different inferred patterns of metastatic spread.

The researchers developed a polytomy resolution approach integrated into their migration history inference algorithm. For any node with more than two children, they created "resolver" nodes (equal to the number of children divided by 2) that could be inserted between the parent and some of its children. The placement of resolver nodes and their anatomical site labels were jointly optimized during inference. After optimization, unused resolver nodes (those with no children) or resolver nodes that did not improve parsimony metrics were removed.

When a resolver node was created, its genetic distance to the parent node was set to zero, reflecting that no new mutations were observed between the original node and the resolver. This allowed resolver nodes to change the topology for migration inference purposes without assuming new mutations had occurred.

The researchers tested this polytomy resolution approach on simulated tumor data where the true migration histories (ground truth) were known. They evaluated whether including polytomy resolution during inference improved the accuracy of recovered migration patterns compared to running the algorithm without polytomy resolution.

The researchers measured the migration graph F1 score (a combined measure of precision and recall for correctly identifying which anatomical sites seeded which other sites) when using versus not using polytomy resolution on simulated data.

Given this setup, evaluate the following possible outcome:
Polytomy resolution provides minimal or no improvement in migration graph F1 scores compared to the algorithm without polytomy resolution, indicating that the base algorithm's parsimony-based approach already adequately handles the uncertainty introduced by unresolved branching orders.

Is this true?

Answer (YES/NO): YES